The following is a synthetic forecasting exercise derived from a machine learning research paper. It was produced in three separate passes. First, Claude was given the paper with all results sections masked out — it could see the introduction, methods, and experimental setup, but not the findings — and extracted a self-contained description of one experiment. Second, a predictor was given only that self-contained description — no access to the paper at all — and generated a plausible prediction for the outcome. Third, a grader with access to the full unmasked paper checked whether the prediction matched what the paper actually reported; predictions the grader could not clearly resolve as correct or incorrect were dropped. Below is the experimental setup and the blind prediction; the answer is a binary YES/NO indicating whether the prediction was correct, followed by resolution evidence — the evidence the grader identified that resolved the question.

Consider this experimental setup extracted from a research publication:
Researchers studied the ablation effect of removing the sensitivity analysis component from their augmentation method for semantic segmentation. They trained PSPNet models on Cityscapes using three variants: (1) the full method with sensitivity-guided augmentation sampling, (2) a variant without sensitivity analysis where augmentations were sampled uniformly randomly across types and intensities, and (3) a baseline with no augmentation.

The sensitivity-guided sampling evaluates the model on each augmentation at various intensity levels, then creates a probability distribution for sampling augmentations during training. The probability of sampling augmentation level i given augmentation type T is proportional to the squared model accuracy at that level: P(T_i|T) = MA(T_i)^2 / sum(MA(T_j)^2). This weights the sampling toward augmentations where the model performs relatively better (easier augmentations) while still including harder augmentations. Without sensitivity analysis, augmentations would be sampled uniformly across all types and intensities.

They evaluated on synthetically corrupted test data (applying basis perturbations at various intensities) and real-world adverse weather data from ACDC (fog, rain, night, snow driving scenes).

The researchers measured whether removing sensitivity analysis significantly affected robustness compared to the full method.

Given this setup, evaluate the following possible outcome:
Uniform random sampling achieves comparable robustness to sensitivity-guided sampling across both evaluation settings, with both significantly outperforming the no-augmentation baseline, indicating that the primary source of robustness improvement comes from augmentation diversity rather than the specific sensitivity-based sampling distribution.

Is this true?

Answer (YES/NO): NO